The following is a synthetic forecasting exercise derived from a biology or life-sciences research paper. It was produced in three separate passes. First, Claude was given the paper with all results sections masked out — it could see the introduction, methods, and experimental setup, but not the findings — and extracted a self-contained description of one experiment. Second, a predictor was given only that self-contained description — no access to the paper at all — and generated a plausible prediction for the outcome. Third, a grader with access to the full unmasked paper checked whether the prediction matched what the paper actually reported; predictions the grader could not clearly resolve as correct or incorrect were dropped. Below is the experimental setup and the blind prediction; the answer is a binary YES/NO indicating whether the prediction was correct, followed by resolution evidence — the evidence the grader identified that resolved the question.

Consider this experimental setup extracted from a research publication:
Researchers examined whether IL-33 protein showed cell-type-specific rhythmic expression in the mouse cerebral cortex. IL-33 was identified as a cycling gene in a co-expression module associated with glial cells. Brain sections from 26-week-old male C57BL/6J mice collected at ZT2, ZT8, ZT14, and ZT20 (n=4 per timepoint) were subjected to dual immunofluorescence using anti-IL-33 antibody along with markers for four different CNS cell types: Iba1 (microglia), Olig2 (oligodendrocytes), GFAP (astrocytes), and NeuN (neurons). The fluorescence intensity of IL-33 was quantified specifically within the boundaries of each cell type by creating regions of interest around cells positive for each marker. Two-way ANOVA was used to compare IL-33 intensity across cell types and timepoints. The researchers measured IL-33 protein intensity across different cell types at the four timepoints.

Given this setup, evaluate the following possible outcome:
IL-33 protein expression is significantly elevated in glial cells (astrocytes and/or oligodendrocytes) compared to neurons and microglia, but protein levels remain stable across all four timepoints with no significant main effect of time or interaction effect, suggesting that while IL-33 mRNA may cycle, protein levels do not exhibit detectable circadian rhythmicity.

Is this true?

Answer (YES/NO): NO